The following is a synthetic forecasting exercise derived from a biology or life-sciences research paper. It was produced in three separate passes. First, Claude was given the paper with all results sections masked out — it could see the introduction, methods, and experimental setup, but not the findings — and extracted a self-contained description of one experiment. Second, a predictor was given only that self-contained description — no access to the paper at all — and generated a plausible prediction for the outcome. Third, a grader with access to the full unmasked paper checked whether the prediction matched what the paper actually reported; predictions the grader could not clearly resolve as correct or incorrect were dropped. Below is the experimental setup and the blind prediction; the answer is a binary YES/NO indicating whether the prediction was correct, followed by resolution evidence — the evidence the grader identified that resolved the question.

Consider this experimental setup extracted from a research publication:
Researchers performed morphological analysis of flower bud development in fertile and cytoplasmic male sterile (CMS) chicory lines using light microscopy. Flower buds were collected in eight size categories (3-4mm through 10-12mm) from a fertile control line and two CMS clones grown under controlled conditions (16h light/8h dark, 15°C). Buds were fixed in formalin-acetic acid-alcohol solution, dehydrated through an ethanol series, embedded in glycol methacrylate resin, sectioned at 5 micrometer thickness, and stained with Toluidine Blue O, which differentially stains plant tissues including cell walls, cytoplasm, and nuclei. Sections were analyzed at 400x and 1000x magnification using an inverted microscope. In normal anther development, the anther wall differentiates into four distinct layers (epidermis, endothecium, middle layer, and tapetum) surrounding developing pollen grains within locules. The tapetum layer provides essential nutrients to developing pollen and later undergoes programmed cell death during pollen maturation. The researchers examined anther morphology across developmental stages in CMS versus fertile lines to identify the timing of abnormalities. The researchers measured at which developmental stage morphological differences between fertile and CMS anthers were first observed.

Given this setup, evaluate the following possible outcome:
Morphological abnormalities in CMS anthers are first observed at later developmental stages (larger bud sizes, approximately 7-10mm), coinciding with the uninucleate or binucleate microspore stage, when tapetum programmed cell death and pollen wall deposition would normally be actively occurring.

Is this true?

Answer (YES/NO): NO